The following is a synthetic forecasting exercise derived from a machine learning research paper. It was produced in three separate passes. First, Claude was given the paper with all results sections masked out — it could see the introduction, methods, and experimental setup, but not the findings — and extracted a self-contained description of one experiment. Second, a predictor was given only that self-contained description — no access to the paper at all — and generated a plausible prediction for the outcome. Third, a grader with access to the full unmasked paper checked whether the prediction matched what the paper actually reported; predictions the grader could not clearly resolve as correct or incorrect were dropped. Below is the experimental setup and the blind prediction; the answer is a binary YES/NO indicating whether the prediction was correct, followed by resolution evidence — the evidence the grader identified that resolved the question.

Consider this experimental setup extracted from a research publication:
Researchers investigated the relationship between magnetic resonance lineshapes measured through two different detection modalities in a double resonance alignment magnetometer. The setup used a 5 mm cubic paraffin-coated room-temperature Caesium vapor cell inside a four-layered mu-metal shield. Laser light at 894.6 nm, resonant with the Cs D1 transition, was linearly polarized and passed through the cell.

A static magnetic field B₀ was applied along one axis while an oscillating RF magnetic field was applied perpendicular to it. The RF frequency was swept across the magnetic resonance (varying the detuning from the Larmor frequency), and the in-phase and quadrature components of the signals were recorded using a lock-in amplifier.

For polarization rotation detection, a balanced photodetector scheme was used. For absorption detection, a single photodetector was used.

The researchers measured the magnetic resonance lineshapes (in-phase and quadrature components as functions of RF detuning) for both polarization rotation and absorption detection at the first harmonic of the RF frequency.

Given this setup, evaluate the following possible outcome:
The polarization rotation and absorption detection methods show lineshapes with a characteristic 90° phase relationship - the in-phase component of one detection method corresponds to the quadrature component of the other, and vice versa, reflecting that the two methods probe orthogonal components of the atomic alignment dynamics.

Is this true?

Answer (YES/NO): NO